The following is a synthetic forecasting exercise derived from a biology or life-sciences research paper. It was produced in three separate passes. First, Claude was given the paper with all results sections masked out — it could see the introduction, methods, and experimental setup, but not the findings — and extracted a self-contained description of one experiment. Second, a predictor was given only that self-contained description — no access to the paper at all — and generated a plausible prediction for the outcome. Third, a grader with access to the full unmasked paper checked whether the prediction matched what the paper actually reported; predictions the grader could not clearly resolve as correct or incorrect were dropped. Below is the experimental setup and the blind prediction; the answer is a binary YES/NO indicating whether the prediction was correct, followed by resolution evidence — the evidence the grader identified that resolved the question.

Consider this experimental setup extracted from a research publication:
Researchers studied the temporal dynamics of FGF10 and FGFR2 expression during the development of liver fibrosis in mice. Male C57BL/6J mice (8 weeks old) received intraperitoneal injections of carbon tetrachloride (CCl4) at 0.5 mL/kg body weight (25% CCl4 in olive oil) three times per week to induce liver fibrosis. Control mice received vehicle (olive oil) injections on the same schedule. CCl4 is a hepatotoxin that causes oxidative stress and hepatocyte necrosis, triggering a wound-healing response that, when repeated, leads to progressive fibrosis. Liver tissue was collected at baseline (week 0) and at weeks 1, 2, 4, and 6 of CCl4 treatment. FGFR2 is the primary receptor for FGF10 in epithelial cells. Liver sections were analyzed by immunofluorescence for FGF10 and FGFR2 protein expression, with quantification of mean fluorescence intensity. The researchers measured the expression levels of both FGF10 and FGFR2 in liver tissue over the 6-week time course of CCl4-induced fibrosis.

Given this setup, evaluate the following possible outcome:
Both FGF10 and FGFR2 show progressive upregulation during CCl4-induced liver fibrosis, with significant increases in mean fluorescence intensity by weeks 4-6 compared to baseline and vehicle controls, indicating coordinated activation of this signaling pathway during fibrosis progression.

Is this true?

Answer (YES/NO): NO